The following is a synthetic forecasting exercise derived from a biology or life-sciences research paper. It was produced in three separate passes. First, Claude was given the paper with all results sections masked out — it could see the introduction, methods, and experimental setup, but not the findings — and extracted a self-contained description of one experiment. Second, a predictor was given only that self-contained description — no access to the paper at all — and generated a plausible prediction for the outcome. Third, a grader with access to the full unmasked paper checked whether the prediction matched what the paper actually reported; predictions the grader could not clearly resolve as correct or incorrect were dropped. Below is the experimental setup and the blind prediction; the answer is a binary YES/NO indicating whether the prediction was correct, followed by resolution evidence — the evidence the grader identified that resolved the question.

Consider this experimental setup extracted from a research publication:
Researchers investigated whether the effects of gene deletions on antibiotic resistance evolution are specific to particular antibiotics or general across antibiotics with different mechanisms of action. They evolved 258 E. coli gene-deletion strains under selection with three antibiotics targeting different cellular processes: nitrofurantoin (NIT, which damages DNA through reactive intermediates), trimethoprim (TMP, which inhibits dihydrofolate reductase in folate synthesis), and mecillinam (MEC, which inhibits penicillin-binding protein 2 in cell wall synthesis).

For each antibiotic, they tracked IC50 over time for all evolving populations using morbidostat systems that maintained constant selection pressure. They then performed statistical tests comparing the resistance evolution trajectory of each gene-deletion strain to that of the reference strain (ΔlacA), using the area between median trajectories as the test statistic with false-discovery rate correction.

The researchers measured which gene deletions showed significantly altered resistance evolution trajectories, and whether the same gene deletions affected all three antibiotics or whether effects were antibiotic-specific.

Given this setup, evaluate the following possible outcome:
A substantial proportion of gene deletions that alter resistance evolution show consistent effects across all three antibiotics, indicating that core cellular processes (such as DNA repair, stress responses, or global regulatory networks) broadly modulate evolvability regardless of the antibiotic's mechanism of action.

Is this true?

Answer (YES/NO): NO